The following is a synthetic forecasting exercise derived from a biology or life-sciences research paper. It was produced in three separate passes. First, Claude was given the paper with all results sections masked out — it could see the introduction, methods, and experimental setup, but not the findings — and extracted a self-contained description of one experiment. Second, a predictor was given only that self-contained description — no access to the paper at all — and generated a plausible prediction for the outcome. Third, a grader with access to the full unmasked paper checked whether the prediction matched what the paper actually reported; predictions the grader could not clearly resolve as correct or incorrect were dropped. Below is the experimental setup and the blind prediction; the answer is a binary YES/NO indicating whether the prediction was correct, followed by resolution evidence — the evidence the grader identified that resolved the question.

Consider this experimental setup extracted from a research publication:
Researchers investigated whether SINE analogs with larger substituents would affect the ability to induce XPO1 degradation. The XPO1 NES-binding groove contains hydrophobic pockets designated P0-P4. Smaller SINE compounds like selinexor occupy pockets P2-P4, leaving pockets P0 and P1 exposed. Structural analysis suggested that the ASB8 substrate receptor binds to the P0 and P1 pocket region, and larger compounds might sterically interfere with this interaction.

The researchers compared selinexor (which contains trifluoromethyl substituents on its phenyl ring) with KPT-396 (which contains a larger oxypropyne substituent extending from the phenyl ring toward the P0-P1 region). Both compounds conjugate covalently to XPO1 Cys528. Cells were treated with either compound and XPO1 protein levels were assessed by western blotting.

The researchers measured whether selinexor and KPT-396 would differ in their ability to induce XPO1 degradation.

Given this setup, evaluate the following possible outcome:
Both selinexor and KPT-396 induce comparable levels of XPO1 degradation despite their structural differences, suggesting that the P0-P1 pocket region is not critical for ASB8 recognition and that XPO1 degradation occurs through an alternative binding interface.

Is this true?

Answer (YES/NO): NO